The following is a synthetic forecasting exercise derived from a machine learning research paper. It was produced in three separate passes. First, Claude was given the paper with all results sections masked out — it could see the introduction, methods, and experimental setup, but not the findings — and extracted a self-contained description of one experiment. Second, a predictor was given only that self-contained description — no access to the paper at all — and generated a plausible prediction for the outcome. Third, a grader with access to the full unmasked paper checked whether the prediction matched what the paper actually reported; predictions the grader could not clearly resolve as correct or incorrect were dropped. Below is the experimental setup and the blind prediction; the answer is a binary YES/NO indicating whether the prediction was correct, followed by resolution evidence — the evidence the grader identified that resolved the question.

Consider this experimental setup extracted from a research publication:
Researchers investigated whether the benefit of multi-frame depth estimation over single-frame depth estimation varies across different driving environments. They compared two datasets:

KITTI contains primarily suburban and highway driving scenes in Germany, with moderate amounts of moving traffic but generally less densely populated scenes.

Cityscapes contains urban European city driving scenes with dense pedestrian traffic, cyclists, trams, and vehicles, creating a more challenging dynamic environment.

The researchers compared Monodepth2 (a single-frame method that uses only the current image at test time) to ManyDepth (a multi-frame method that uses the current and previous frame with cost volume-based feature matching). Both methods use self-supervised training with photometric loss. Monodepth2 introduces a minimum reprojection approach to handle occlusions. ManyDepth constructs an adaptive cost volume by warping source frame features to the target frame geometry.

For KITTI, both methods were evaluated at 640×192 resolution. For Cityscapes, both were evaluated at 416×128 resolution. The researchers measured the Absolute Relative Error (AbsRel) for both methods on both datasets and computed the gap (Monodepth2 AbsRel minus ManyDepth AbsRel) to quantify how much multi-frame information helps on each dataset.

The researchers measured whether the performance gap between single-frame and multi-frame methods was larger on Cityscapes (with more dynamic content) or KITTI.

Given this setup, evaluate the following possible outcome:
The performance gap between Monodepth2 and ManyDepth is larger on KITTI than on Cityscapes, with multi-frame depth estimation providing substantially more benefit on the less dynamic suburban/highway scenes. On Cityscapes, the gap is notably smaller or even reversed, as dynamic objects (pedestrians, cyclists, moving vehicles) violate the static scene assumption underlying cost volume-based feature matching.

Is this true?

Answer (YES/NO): YES